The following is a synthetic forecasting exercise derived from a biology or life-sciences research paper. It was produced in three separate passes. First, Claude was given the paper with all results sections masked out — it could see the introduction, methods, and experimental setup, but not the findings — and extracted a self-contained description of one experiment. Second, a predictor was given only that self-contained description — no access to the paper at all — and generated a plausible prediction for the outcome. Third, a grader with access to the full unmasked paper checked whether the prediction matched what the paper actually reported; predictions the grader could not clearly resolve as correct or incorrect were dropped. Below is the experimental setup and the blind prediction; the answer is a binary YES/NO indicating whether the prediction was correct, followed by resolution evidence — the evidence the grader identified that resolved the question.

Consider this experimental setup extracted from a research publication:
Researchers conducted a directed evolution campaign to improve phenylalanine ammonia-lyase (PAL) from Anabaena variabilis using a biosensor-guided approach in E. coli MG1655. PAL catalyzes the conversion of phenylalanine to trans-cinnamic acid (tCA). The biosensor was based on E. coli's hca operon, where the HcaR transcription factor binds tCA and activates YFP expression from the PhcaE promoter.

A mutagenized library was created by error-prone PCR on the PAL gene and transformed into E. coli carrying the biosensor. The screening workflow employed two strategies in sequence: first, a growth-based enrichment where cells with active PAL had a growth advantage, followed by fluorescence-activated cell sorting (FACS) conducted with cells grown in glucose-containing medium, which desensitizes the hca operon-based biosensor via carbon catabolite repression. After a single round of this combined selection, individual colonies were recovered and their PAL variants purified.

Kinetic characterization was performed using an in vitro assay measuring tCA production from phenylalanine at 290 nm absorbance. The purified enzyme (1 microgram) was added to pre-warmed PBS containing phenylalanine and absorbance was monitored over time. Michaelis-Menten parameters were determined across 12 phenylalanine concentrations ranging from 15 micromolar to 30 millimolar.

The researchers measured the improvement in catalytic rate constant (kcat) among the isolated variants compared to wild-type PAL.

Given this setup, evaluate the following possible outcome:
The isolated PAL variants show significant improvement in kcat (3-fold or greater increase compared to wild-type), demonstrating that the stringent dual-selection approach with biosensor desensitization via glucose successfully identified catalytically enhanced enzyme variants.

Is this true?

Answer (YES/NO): NO